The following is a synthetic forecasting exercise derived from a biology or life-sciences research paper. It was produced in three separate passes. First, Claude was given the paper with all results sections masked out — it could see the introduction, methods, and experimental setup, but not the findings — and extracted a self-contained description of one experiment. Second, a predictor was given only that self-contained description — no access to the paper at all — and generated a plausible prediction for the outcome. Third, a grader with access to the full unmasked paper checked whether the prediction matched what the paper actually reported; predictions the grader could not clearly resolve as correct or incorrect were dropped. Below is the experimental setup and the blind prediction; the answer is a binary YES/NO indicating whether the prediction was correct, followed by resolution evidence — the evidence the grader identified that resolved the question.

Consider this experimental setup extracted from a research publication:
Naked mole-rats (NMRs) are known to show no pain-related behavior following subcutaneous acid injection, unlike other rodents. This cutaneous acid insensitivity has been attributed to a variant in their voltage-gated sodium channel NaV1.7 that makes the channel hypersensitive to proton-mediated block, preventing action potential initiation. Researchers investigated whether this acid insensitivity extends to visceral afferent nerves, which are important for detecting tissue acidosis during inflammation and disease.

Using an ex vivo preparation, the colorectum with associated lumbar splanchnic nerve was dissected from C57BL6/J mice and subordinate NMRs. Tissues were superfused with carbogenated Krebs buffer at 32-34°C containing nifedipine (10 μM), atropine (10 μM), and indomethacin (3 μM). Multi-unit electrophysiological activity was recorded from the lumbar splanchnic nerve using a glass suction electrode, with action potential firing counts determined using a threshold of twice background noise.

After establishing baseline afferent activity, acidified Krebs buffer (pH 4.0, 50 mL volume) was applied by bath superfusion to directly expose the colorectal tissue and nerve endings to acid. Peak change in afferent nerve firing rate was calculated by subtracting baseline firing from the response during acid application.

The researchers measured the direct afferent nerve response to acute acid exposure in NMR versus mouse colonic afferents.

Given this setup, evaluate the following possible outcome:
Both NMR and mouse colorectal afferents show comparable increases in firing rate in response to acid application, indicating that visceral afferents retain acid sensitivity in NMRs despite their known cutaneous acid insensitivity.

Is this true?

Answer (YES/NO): NO